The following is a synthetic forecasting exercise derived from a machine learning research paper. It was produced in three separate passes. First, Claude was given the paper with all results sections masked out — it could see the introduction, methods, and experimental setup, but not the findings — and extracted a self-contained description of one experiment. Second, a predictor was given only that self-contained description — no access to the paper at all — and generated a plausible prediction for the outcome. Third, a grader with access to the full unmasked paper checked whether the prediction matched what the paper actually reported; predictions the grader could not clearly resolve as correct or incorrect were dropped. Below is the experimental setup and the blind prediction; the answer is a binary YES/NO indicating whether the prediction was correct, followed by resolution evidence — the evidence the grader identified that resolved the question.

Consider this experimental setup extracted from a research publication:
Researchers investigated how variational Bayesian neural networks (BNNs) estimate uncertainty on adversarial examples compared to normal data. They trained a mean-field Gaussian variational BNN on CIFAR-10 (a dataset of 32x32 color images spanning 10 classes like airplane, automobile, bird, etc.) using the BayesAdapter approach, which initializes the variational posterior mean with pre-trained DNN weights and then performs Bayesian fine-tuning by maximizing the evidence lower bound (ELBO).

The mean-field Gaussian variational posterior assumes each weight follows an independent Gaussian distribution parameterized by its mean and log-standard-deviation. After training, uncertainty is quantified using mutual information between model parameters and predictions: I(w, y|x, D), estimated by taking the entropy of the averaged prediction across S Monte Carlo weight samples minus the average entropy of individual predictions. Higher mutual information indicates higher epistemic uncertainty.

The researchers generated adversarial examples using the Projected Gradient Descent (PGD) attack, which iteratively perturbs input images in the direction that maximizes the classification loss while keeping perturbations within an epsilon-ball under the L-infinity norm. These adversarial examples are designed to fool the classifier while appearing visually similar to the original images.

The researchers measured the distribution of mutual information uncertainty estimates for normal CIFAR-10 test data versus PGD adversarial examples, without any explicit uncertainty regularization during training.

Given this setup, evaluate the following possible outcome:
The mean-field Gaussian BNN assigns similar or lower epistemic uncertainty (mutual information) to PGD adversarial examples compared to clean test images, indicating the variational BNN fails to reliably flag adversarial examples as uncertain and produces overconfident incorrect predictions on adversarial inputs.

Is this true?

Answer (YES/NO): YES